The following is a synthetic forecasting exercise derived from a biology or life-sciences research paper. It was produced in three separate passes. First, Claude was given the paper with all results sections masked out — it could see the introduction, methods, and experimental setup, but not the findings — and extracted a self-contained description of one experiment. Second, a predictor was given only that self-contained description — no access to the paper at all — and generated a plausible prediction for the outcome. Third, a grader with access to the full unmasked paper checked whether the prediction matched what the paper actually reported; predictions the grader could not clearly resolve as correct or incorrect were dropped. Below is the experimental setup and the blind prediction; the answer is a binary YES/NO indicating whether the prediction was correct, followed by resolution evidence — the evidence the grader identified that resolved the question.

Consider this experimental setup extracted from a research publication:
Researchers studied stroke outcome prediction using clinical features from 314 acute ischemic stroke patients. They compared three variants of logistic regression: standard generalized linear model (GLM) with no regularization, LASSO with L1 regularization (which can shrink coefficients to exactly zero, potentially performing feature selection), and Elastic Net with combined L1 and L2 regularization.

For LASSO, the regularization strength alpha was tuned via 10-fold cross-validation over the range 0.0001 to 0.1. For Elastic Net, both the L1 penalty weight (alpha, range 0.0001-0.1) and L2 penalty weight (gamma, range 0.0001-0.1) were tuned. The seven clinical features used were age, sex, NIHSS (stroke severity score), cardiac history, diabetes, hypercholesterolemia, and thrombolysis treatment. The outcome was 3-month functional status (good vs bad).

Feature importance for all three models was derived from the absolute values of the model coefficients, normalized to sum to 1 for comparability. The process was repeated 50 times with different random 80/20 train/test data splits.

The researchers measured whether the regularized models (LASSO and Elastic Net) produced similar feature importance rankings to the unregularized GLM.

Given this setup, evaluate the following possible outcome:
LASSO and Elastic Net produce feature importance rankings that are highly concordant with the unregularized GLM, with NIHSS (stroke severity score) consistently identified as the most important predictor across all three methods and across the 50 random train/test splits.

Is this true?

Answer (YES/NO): NO